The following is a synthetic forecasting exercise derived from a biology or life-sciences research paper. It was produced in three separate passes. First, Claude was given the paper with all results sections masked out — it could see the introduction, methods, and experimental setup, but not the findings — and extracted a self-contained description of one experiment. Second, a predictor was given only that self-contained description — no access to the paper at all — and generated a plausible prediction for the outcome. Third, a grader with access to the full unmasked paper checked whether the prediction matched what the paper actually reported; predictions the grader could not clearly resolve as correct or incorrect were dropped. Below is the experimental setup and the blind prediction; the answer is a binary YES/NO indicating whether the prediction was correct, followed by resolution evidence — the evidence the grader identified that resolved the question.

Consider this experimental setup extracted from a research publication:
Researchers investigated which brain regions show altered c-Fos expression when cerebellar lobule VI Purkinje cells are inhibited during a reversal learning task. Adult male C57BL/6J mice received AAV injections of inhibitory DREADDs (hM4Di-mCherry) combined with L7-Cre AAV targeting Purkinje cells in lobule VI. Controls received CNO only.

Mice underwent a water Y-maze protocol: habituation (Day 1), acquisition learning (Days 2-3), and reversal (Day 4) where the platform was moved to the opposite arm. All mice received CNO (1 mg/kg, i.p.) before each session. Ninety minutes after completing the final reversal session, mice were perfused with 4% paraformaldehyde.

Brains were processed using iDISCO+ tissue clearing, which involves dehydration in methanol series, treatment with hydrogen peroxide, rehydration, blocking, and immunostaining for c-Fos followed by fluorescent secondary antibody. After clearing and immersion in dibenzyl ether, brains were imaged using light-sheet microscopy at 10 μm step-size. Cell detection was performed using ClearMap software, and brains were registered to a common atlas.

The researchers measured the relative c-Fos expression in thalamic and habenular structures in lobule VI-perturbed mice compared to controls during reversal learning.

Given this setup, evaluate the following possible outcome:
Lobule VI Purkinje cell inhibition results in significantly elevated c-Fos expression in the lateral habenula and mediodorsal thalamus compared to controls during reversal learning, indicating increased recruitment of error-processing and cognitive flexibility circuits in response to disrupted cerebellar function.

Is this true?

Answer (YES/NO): NO